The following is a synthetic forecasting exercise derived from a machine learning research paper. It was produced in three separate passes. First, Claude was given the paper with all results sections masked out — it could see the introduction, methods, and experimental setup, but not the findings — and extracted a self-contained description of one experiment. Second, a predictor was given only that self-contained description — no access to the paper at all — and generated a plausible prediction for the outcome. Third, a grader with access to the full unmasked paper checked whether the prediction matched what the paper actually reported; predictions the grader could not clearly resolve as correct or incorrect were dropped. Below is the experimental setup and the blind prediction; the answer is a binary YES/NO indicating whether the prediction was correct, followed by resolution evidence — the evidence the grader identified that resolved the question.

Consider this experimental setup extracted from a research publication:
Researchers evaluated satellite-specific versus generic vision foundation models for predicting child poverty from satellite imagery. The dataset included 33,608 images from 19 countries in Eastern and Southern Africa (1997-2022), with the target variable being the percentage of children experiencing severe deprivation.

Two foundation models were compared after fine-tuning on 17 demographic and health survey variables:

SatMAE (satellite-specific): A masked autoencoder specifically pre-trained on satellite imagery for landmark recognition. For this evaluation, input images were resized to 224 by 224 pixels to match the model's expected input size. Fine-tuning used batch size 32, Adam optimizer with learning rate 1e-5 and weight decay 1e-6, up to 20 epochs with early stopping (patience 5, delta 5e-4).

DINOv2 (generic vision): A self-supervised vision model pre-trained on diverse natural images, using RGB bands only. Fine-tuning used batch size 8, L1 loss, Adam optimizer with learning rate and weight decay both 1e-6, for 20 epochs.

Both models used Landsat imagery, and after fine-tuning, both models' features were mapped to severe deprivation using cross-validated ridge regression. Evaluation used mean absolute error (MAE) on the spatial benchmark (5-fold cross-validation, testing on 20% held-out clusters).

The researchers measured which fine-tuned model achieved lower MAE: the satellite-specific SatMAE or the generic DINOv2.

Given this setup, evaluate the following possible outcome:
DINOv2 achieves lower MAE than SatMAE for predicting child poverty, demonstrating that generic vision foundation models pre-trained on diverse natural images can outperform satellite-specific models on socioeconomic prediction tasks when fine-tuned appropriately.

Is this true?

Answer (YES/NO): YES